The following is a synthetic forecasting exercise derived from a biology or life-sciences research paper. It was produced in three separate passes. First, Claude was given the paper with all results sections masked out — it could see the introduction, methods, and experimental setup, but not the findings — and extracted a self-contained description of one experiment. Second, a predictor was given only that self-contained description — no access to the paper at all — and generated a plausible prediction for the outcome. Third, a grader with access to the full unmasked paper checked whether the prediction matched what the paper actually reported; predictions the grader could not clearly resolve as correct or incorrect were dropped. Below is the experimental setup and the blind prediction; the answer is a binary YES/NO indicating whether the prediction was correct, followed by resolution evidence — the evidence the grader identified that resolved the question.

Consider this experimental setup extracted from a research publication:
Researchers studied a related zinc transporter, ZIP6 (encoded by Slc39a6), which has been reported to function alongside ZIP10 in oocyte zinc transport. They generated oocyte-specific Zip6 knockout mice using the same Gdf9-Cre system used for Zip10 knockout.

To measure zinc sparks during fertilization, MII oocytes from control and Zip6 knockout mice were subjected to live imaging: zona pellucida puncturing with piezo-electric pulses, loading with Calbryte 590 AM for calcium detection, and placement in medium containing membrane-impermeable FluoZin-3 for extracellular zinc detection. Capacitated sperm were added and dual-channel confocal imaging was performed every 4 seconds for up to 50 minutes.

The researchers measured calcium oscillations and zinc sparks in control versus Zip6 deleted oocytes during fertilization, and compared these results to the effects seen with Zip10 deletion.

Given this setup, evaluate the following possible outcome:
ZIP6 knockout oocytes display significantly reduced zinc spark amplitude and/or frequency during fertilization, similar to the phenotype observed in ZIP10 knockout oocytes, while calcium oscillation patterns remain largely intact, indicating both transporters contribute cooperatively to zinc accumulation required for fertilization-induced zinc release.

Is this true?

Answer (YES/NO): NO